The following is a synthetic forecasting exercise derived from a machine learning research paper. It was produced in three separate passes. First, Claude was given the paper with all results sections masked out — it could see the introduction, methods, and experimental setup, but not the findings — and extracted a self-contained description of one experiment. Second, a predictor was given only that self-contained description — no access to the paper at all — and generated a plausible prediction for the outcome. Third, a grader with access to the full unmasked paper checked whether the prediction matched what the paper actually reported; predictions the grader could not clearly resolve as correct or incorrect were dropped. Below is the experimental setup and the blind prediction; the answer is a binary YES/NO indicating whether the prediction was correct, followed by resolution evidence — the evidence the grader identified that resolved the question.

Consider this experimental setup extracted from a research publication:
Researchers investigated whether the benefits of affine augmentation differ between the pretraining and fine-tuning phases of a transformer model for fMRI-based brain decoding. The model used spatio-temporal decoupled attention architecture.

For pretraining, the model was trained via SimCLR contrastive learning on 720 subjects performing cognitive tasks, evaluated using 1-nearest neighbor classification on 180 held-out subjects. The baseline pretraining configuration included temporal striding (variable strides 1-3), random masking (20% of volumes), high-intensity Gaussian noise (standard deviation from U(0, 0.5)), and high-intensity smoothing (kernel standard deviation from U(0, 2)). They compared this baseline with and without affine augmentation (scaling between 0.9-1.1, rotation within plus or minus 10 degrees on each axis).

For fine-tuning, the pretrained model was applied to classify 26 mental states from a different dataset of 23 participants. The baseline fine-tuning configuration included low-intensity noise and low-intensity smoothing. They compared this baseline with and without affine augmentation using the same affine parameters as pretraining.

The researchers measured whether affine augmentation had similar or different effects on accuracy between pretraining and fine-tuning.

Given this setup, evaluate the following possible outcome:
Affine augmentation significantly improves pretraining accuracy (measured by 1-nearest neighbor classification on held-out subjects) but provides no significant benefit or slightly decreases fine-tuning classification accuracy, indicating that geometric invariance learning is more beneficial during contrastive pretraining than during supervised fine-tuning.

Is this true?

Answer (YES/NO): NO